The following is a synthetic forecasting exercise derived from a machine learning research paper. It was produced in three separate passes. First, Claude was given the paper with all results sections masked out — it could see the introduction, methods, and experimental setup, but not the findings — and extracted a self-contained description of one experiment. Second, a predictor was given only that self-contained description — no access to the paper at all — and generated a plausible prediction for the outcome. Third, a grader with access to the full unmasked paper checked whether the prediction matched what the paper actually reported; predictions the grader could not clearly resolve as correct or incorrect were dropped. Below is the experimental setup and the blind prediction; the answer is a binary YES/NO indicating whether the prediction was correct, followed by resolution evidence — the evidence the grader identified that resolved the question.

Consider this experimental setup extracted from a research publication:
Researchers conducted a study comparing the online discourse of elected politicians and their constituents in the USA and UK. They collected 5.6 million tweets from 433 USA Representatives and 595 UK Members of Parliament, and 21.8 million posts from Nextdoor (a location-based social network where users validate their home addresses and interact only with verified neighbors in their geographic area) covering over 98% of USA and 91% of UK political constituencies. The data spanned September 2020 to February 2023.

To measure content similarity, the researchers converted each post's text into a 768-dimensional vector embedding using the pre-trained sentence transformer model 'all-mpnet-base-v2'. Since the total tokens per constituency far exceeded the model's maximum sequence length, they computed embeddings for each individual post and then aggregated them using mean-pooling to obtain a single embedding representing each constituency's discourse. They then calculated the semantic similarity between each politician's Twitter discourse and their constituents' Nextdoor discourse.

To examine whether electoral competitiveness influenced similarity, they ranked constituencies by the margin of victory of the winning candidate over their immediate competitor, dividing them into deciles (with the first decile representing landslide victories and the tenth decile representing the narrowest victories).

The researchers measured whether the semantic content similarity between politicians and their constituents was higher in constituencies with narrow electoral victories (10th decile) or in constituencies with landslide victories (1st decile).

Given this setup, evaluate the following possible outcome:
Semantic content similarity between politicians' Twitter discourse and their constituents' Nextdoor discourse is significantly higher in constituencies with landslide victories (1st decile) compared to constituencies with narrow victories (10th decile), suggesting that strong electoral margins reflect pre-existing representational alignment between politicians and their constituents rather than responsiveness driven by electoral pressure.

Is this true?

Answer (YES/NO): YES